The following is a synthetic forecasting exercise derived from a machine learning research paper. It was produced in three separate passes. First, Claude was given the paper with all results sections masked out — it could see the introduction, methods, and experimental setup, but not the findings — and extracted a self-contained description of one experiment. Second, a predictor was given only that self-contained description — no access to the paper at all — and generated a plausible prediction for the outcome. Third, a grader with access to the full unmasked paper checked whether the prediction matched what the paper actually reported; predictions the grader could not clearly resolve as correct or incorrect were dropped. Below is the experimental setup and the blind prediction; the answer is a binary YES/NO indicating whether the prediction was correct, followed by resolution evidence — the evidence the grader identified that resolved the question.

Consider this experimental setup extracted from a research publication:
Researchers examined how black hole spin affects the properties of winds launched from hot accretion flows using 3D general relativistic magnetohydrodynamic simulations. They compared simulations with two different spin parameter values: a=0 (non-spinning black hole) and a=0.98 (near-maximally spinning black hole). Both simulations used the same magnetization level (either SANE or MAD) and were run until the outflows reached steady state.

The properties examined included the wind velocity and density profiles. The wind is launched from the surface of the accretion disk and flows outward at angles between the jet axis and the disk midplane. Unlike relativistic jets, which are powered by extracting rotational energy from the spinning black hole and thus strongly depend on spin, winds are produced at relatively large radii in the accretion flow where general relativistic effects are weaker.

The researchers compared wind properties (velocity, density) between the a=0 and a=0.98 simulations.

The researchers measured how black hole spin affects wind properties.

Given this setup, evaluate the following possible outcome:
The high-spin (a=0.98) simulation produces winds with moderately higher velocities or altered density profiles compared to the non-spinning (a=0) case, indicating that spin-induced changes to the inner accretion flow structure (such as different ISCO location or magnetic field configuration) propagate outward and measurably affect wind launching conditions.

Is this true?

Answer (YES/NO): NO